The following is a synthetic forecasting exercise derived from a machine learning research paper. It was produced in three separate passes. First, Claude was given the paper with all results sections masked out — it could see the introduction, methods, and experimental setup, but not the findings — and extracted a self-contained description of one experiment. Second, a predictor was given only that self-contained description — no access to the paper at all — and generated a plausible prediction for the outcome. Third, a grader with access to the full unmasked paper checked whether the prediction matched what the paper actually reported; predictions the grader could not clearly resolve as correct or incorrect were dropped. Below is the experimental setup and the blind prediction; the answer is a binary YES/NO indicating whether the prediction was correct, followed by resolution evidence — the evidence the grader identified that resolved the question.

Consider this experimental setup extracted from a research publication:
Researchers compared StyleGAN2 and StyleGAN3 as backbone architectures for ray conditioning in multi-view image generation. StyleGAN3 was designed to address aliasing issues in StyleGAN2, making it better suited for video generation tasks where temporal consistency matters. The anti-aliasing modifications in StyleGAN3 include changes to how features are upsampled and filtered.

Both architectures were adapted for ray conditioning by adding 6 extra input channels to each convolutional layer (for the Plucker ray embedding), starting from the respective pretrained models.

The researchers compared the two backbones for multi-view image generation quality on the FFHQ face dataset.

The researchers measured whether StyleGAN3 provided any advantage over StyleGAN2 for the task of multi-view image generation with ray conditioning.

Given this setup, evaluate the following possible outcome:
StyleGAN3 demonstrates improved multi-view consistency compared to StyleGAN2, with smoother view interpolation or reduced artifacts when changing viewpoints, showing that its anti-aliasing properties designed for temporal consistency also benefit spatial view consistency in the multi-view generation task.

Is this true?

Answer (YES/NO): NO